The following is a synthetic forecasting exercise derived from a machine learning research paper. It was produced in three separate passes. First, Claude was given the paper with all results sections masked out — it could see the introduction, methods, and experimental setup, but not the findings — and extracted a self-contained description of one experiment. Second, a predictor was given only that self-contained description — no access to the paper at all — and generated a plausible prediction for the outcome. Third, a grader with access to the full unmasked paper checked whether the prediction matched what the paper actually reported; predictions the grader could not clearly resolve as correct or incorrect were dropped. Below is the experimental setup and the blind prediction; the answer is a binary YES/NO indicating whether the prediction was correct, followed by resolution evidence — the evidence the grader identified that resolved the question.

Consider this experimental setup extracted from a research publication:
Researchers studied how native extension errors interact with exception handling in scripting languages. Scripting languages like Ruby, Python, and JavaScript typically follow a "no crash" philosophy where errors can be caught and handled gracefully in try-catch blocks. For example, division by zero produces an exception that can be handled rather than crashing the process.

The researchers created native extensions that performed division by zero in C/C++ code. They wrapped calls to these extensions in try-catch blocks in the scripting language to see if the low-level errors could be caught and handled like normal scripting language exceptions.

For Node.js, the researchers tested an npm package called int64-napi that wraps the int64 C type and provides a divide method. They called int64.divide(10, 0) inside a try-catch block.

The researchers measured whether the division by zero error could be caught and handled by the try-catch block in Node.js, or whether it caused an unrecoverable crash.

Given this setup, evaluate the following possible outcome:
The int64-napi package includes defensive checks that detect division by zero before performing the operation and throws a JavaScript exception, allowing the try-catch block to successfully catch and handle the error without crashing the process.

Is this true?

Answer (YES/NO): NO